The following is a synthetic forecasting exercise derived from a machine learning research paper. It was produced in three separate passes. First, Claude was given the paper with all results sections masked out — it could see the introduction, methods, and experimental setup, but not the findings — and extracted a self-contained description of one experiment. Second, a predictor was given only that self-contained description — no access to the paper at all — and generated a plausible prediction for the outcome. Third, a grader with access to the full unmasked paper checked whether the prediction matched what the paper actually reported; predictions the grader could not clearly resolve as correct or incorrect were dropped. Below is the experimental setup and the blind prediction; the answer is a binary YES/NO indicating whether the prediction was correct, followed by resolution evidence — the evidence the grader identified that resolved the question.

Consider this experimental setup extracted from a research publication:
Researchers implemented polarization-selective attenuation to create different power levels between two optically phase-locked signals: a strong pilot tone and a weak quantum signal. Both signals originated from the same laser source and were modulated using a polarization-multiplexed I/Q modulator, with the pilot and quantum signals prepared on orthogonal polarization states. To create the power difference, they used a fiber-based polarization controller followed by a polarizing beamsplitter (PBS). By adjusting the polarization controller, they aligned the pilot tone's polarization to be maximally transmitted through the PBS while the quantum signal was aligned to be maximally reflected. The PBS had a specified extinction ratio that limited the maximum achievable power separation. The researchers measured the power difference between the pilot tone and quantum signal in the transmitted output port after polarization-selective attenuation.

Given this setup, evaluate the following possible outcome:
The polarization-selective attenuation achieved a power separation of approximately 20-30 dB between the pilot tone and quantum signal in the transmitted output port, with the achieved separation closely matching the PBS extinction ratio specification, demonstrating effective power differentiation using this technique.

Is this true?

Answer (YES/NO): YES